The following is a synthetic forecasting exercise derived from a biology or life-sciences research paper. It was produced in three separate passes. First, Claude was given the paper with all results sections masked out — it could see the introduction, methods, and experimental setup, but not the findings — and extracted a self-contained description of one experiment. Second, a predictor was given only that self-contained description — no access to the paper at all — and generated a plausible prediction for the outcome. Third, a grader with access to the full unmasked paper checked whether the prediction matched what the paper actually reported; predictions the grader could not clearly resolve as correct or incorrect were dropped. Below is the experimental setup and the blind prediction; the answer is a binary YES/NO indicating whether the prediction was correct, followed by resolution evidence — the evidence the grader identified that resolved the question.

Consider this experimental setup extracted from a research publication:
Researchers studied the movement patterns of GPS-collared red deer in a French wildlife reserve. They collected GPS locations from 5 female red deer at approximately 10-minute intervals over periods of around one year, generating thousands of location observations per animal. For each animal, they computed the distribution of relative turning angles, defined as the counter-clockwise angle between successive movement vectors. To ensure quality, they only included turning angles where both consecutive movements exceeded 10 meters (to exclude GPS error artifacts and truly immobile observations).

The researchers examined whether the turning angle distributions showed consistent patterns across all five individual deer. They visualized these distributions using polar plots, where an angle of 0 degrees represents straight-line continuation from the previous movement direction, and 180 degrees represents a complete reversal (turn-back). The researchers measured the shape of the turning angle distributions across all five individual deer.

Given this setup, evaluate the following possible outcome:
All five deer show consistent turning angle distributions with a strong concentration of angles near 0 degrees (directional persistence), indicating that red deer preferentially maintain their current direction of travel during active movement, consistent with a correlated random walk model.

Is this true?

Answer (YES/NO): NO